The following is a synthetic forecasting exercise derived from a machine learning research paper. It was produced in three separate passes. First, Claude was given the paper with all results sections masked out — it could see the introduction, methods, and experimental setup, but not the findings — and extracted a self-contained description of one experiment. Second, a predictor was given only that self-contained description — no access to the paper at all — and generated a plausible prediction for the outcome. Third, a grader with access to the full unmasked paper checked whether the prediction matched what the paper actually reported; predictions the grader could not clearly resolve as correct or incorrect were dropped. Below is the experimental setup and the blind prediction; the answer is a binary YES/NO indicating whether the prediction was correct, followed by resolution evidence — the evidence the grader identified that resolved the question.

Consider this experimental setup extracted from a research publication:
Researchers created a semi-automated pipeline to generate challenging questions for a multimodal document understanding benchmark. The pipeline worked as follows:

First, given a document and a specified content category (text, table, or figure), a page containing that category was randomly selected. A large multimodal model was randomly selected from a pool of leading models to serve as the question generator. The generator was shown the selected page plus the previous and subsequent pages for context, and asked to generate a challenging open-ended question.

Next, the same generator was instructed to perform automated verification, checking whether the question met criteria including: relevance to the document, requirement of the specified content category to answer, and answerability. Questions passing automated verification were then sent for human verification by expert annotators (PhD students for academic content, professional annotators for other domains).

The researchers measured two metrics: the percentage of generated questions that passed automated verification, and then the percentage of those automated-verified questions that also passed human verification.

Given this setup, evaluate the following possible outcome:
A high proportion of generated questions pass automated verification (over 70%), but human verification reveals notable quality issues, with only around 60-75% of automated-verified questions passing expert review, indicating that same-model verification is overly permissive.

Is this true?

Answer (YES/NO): NO